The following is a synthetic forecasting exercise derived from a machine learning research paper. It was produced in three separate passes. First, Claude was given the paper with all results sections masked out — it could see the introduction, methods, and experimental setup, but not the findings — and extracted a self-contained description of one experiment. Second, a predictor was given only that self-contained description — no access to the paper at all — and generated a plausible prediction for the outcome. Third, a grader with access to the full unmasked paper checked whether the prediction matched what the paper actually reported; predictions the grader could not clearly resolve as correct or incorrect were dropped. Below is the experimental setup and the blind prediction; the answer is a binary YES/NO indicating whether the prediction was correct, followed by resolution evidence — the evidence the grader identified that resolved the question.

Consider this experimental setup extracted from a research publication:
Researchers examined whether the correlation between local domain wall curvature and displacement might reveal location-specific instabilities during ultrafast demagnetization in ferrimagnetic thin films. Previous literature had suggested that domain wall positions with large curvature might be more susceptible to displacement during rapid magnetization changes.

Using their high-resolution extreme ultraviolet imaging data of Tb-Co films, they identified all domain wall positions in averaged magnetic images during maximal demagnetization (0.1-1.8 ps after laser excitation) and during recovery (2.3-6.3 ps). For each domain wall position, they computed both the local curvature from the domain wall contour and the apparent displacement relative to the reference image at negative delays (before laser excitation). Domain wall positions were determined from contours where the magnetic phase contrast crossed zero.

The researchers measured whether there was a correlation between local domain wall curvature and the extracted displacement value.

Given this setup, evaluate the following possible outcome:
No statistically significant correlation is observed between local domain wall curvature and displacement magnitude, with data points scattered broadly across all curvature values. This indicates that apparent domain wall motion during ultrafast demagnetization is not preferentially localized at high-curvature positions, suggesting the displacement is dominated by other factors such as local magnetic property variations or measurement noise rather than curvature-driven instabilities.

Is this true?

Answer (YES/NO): YES